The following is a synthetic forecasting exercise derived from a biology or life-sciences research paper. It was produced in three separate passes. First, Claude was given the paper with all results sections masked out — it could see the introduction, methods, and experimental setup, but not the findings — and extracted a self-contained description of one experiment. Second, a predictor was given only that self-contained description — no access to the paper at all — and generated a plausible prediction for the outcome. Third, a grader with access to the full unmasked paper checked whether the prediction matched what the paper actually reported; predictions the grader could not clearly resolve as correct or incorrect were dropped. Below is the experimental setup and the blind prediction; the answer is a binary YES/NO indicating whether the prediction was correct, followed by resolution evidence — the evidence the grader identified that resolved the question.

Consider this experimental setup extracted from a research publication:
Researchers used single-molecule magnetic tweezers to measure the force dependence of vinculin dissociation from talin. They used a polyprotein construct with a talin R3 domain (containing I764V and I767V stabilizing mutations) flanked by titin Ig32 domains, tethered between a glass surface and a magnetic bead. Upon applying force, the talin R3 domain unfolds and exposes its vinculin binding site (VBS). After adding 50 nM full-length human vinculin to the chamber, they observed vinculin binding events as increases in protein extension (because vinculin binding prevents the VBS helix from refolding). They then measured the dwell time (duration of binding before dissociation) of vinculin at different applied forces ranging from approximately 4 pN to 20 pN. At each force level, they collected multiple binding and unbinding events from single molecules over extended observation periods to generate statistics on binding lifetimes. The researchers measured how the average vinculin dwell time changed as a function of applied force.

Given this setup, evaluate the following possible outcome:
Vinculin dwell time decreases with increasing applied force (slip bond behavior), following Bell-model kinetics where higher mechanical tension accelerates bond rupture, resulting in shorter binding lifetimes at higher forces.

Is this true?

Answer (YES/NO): YES